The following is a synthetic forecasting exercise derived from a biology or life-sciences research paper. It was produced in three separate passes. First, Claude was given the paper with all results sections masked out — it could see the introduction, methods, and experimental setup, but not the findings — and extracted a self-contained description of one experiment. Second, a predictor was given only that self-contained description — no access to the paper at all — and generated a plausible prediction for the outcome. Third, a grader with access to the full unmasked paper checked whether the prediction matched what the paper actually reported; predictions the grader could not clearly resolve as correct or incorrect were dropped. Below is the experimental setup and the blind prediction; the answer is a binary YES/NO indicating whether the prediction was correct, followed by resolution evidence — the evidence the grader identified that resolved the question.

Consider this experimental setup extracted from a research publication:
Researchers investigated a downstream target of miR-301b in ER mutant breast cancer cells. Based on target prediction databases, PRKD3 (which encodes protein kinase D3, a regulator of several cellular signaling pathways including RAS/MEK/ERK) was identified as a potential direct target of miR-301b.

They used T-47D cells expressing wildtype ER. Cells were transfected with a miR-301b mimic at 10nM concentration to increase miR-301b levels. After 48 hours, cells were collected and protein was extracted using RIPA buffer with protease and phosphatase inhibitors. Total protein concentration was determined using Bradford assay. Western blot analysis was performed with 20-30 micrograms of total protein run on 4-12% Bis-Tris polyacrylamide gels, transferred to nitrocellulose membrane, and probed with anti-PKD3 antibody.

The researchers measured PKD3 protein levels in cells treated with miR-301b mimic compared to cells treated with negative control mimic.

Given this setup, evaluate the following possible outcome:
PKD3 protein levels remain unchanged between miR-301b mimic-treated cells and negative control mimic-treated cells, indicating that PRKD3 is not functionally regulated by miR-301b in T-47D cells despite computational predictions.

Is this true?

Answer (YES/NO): NO